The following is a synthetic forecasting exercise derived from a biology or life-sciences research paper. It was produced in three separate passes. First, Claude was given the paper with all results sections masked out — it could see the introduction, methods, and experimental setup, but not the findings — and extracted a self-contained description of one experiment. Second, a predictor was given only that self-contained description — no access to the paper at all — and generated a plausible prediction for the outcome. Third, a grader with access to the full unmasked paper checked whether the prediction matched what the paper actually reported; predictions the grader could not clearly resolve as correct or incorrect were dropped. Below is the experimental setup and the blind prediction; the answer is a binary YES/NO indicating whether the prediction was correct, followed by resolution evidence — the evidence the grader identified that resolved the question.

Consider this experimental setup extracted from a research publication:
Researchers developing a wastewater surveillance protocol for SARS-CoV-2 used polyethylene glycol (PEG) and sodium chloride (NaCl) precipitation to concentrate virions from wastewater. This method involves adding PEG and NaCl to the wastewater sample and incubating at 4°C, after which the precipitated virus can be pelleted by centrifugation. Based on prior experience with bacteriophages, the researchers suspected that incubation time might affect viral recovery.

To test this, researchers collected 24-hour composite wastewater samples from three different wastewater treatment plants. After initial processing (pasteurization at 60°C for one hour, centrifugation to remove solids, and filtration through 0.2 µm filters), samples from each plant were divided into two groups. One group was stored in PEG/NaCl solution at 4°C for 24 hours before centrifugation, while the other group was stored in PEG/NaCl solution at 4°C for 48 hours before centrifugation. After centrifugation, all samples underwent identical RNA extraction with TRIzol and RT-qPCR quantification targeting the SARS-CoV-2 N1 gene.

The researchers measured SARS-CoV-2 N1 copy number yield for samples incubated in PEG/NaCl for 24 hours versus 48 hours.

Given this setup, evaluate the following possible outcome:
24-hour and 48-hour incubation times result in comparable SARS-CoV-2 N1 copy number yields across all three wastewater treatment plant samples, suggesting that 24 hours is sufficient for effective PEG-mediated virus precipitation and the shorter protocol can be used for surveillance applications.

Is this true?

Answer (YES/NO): NO